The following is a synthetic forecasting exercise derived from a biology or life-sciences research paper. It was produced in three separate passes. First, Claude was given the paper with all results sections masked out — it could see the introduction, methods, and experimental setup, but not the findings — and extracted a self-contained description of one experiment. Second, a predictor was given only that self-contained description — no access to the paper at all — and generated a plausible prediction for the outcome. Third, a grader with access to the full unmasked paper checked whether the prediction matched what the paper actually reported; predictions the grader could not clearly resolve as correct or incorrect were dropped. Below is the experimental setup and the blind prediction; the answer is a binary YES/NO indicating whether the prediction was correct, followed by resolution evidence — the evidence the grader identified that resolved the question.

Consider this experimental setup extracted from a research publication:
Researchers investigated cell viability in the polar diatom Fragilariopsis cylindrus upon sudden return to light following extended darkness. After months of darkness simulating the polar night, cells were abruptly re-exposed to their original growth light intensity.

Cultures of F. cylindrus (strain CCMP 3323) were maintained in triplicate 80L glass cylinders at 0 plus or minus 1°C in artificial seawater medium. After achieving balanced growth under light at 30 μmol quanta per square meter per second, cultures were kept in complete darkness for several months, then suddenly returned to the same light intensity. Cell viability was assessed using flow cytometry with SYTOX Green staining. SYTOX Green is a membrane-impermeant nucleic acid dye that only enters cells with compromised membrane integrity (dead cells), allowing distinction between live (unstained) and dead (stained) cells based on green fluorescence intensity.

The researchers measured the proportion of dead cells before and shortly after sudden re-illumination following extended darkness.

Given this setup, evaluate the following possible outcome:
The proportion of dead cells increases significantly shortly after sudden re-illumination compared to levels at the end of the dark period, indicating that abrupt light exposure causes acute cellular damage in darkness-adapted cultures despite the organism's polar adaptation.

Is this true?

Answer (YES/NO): YES